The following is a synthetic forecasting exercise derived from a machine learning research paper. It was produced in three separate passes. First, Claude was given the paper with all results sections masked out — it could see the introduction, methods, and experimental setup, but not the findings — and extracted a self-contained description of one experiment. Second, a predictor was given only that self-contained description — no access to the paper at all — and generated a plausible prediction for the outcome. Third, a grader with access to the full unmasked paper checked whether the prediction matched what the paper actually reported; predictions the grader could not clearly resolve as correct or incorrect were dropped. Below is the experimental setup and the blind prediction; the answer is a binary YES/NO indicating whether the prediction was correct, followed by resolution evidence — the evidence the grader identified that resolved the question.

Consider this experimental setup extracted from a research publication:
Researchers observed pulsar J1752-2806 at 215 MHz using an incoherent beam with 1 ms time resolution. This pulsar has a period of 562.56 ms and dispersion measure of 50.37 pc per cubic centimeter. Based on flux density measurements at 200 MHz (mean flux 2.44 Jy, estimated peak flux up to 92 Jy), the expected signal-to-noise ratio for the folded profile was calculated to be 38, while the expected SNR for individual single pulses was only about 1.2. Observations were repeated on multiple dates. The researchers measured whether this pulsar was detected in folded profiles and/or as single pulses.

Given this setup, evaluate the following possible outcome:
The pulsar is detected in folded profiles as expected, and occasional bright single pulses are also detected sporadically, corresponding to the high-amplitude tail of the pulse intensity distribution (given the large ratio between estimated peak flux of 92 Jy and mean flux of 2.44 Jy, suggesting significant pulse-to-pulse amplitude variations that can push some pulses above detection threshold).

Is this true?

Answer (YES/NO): NO